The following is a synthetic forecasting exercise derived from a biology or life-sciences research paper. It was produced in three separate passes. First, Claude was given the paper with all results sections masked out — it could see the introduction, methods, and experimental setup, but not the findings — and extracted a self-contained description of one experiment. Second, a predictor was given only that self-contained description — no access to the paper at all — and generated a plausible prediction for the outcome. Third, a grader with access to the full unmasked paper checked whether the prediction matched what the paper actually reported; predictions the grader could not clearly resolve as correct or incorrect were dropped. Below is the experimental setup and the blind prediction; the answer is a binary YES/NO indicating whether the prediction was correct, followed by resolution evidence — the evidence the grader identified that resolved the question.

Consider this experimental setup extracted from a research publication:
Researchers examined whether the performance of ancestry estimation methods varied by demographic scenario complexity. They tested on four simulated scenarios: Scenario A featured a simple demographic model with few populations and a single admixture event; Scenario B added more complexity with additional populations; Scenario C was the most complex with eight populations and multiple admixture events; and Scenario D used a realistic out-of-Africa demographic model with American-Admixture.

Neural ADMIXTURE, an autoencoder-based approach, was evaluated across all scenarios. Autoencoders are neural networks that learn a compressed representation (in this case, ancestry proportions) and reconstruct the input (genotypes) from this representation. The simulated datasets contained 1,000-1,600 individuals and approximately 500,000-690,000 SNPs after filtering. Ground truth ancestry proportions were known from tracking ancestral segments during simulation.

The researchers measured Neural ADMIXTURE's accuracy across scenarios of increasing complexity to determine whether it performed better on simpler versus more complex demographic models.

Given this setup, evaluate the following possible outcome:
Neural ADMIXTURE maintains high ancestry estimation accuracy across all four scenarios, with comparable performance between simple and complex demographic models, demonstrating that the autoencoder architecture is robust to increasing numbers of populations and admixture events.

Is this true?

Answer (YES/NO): NO